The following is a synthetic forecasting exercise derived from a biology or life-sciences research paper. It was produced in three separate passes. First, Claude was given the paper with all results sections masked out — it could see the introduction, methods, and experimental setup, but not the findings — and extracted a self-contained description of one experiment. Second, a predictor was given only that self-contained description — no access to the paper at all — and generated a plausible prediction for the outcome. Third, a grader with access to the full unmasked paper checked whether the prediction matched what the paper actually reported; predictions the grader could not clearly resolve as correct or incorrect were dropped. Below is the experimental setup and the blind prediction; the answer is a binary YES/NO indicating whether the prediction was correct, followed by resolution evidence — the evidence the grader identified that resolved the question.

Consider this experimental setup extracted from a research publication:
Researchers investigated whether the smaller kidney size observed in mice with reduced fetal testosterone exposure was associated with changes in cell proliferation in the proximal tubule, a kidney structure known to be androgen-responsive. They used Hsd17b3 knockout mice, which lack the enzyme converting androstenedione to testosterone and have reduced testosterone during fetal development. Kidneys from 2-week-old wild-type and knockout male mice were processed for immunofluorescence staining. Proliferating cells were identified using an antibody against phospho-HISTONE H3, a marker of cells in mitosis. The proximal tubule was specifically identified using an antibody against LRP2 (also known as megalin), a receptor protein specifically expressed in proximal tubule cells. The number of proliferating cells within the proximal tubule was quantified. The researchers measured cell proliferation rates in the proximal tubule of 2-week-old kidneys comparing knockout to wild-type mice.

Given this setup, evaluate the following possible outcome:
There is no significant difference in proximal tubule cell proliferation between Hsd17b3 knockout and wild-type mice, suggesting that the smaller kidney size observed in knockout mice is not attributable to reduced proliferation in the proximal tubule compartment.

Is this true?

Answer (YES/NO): NO